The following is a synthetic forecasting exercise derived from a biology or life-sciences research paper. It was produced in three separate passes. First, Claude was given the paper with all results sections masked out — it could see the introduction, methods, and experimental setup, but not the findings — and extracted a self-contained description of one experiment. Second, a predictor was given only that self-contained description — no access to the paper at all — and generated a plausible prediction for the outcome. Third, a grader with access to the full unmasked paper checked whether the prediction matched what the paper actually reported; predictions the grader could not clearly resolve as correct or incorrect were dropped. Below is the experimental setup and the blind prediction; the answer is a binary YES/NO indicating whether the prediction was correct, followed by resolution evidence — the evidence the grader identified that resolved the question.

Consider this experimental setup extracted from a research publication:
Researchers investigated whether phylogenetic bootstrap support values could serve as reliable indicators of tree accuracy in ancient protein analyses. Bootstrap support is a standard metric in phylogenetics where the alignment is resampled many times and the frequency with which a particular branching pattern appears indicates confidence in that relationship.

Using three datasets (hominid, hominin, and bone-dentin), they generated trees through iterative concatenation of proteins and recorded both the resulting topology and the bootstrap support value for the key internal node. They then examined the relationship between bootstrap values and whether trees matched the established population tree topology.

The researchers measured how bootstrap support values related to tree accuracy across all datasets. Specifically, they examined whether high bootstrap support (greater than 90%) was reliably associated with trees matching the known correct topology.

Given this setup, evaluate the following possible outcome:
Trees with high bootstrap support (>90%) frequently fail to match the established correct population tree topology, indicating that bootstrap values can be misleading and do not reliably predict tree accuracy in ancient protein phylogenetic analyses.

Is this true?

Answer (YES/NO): NO